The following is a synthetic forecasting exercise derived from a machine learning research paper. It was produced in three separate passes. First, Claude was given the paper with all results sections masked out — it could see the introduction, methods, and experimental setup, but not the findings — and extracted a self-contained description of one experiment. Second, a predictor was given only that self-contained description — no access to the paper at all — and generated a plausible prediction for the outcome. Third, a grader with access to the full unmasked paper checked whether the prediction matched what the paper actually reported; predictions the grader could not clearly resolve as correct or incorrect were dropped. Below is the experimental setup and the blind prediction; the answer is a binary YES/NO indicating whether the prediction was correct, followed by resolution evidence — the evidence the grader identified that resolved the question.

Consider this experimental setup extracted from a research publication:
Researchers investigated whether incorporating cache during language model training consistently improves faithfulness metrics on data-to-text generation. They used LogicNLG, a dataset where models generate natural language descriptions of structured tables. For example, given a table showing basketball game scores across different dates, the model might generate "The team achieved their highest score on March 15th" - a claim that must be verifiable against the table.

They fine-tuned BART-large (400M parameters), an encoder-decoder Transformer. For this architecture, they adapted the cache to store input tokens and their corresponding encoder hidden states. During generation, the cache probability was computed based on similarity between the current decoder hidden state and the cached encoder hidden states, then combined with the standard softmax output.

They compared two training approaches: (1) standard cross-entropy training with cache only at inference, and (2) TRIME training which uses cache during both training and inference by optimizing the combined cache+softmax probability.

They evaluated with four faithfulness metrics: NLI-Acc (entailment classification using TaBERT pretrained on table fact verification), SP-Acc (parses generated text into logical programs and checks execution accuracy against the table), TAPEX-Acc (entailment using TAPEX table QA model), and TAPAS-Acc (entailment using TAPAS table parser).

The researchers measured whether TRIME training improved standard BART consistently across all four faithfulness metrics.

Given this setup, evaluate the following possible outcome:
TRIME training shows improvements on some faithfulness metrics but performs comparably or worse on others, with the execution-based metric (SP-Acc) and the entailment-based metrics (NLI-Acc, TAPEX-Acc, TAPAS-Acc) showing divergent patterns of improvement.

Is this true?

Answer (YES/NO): NO